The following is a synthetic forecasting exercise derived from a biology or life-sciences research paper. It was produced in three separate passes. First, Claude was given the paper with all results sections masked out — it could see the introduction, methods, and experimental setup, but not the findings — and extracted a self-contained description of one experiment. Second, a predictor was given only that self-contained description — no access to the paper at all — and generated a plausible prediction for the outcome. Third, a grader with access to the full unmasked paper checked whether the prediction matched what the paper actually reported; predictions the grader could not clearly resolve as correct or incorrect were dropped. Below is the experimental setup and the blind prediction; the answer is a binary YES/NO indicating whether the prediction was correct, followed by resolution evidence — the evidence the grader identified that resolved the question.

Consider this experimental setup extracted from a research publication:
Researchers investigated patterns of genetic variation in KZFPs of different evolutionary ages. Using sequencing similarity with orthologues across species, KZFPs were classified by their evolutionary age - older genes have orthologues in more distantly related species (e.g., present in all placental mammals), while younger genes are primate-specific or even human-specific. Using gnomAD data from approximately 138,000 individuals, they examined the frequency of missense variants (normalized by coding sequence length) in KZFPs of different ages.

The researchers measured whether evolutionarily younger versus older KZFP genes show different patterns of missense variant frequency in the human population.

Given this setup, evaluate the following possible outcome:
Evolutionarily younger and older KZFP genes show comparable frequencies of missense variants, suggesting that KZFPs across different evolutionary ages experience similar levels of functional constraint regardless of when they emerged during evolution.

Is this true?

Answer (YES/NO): NO